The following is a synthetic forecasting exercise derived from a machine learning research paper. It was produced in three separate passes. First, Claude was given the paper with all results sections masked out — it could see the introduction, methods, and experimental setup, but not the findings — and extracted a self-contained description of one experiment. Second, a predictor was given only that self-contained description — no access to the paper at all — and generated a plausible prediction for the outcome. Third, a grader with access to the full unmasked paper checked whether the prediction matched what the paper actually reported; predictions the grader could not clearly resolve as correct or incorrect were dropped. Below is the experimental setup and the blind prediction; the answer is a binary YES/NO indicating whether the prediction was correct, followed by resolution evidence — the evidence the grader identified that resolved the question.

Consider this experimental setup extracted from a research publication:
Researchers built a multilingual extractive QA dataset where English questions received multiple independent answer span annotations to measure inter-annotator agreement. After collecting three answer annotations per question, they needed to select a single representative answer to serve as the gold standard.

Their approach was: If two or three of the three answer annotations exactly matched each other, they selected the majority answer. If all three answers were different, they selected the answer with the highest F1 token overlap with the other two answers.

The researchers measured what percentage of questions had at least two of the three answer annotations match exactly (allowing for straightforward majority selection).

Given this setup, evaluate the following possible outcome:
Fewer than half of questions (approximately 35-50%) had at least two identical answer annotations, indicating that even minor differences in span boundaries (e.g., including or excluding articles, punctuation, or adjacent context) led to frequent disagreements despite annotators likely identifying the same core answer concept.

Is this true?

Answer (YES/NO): NO